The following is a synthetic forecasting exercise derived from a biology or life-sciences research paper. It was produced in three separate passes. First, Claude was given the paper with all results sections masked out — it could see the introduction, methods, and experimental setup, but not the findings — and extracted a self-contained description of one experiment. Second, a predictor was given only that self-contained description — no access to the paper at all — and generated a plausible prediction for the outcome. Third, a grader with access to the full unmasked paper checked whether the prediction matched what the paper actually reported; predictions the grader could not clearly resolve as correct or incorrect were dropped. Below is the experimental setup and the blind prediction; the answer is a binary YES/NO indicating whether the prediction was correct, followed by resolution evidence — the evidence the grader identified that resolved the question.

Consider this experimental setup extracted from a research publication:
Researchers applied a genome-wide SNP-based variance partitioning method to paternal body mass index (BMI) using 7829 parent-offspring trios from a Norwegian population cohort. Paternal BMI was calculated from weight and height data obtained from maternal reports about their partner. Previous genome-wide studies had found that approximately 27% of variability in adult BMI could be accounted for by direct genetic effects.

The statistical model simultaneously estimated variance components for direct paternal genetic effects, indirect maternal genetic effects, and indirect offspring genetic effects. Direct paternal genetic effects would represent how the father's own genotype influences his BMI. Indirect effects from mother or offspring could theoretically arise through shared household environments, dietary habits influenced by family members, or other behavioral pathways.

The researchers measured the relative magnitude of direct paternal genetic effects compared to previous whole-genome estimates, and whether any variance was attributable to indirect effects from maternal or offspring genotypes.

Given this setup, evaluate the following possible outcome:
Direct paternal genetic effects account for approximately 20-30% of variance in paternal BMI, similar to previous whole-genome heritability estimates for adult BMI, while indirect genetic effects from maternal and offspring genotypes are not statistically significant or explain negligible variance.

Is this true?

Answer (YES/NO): NO